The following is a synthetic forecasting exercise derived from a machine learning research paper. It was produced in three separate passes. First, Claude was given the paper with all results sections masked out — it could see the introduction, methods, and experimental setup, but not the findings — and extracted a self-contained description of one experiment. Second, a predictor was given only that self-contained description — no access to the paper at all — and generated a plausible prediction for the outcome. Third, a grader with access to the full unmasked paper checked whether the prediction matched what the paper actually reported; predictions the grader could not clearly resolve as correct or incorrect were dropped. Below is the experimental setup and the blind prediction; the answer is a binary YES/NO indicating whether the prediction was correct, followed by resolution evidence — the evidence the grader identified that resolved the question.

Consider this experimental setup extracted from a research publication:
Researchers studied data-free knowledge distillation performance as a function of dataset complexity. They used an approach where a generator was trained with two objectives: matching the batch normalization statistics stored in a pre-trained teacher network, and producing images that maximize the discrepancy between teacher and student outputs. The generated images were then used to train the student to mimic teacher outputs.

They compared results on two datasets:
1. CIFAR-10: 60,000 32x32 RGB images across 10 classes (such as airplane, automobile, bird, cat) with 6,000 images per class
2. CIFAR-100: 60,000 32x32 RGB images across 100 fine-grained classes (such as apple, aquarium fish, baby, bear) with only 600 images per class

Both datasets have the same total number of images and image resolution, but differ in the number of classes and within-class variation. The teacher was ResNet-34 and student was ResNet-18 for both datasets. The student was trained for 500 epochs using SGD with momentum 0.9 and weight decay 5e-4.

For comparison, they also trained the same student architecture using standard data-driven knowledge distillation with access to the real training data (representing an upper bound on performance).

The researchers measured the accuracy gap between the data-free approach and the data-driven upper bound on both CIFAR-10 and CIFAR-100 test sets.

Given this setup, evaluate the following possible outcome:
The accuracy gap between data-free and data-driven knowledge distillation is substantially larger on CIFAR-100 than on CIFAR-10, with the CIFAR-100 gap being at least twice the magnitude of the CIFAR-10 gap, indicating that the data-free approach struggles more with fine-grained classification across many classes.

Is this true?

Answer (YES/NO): YES